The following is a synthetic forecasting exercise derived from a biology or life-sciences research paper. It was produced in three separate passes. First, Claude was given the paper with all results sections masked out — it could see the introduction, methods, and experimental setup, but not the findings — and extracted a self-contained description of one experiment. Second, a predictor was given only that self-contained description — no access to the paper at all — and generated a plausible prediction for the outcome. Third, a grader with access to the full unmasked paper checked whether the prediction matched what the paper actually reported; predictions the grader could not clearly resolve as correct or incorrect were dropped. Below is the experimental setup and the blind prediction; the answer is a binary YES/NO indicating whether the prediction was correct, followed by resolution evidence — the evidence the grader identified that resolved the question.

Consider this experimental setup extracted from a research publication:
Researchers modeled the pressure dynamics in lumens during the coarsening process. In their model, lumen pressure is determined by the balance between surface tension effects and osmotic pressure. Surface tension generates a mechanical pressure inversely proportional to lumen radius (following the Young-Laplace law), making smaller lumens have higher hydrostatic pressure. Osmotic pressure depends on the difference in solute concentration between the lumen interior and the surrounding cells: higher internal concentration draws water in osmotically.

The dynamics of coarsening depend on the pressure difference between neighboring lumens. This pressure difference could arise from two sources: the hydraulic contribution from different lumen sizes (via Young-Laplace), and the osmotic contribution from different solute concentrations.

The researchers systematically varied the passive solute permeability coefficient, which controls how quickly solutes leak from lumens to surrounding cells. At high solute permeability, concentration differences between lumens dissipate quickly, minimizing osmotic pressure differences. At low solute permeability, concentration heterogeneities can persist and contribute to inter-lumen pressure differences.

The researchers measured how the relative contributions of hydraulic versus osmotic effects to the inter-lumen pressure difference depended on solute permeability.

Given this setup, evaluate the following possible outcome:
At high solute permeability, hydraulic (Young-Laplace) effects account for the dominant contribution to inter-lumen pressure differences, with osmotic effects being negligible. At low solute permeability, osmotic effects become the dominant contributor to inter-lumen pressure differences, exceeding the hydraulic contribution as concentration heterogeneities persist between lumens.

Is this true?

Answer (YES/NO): NO